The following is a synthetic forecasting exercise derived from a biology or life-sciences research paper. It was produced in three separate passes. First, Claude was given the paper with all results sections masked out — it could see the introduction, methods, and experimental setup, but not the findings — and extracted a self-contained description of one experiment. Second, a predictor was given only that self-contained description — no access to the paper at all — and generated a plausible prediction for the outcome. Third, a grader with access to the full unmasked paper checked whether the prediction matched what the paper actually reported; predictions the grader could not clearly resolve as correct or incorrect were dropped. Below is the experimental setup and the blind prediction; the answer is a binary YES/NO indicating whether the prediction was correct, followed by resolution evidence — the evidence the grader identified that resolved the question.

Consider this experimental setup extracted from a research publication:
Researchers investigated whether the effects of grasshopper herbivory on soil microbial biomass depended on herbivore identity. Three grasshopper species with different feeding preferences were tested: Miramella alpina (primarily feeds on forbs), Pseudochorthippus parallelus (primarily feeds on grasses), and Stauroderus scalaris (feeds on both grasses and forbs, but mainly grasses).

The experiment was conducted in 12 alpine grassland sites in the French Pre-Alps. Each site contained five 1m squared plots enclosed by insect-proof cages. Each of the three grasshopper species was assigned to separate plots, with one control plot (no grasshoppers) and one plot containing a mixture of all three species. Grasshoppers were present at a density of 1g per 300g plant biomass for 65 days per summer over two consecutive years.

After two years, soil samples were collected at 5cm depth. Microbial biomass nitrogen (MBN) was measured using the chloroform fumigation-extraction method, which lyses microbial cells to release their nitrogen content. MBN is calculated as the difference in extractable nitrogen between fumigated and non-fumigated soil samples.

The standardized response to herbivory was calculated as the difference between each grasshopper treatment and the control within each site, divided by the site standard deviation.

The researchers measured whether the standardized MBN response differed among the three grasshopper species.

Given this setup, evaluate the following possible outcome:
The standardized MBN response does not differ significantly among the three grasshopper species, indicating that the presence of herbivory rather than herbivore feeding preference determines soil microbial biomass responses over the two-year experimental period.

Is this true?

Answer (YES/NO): YES